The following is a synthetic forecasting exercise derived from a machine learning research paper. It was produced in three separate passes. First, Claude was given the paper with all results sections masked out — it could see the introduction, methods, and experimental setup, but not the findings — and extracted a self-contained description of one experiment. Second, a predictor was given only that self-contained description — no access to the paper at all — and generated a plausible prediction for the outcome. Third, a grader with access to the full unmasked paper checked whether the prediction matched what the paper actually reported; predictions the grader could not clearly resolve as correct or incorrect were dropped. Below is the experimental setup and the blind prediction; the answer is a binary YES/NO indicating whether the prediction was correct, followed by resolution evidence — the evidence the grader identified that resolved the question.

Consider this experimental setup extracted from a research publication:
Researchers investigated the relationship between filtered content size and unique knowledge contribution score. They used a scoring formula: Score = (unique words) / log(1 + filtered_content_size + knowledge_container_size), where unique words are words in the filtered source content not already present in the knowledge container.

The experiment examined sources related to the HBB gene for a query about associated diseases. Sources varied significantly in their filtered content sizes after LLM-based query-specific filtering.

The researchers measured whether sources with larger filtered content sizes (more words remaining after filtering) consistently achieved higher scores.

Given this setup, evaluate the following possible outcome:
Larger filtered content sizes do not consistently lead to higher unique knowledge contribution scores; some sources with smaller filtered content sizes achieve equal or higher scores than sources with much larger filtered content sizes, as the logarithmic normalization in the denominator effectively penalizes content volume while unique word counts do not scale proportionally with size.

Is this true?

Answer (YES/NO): YES